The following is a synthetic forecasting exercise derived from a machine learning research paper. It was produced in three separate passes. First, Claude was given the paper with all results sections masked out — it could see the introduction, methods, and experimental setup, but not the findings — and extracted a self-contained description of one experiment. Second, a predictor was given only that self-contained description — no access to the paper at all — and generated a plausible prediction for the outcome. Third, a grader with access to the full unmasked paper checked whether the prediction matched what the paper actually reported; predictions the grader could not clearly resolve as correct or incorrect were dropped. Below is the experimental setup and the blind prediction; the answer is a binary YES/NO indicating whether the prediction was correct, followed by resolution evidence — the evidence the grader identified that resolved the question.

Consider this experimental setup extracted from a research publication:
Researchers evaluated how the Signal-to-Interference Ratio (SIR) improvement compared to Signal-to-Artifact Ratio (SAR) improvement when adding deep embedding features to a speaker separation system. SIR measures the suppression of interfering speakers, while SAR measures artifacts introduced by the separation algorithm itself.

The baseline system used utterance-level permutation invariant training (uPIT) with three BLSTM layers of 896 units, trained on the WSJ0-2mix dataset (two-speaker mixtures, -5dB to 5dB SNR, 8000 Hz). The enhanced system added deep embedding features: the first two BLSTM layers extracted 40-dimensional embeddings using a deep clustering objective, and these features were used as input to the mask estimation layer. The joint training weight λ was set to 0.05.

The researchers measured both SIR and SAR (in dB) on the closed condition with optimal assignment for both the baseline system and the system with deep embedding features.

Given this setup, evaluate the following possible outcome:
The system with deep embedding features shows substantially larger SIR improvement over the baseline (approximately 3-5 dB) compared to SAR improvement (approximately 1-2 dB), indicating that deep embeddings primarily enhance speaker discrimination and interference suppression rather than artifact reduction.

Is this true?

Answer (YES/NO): NO